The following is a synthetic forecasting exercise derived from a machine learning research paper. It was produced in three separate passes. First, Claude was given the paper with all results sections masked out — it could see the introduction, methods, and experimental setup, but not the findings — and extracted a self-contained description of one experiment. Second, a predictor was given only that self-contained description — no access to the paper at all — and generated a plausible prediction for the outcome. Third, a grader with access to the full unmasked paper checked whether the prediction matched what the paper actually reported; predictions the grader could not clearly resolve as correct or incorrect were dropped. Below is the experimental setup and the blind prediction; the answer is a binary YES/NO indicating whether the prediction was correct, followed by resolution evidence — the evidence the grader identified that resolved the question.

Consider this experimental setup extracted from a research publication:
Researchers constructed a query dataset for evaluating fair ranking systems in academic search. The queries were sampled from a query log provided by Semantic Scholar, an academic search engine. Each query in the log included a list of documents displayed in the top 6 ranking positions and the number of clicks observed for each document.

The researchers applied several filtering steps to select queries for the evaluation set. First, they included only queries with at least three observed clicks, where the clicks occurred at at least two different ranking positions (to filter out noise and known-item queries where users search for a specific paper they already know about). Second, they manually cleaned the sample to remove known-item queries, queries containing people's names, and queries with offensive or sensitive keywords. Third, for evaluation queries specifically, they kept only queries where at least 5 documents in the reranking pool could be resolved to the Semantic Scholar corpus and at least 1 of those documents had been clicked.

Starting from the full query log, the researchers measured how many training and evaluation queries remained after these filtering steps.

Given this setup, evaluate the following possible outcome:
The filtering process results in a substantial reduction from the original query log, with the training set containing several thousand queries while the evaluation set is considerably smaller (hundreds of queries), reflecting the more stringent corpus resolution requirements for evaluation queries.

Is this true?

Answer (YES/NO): NO